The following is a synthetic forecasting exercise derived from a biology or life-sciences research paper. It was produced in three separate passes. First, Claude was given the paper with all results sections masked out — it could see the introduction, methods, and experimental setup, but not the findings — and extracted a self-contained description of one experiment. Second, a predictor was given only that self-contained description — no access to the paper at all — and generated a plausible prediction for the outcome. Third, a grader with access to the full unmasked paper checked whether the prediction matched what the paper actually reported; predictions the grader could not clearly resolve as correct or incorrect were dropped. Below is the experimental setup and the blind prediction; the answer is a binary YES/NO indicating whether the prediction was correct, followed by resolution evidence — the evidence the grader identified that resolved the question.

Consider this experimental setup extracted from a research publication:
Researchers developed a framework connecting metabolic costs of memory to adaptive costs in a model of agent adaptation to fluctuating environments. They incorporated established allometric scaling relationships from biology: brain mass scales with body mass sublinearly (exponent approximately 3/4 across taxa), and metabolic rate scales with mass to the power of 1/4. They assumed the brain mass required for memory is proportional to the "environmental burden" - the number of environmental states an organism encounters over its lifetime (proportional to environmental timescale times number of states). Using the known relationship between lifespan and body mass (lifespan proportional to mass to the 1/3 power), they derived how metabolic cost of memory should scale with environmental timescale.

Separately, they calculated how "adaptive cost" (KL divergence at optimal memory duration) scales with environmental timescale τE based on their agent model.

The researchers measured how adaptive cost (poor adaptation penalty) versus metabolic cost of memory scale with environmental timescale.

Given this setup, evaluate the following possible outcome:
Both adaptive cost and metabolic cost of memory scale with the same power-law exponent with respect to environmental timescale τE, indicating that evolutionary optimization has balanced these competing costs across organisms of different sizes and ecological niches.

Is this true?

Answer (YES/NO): NO